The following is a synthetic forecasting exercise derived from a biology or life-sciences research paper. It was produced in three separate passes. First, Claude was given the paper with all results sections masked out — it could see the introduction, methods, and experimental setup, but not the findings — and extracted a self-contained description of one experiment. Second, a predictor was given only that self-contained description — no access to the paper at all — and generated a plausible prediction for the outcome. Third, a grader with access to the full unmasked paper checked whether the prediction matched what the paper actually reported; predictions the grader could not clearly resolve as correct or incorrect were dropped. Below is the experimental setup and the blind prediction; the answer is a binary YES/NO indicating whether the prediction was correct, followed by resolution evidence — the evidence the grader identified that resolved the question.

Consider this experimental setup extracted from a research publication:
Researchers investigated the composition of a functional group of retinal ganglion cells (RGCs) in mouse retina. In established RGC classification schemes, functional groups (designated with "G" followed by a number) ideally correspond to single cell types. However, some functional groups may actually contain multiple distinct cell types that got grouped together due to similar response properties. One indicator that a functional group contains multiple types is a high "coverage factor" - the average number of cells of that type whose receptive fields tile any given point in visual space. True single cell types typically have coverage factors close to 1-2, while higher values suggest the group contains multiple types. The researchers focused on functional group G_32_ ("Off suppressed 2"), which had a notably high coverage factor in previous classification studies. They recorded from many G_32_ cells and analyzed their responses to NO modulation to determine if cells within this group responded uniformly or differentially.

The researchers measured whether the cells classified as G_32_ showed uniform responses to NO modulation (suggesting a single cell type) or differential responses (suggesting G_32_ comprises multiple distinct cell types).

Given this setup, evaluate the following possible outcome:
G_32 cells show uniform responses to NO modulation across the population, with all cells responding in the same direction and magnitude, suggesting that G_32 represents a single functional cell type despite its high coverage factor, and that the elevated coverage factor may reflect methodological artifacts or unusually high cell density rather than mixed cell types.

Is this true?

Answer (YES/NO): NO